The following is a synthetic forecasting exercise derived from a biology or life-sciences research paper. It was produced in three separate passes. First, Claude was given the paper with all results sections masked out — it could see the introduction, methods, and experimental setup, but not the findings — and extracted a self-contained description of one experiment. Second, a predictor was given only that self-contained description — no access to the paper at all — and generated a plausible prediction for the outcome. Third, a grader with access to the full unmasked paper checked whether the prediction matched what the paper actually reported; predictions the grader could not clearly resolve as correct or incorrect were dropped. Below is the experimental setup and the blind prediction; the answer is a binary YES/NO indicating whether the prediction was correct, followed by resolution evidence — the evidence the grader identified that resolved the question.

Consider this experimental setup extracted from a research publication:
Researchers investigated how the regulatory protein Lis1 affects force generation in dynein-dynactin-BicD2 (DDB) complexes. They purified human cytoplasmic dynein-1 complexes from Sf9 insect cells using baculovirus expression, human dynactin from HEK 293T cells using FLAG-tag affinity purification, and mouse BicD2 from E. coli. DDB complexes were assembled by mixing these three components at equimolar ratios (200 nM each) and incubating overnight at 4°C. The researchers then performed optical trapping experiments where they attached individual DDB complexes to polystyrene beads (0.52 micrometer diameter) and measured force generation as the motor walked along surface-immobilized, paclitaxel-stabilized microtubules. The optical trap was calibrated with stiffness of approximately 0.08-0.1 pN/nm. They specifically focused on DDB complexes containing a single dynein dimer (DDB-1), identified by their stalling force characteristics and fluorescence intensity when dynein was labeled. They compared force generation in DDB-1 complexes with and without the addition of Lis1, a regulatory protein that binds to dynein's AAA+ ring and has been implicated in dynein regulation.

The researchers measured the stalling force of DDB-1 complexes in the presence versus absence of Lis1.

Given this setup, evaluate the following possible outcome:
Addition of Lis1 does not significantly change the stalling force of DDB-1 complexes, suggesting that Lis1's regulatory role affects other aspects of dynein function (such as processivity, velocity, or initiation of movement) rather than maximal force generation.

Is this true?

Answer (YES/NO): NO